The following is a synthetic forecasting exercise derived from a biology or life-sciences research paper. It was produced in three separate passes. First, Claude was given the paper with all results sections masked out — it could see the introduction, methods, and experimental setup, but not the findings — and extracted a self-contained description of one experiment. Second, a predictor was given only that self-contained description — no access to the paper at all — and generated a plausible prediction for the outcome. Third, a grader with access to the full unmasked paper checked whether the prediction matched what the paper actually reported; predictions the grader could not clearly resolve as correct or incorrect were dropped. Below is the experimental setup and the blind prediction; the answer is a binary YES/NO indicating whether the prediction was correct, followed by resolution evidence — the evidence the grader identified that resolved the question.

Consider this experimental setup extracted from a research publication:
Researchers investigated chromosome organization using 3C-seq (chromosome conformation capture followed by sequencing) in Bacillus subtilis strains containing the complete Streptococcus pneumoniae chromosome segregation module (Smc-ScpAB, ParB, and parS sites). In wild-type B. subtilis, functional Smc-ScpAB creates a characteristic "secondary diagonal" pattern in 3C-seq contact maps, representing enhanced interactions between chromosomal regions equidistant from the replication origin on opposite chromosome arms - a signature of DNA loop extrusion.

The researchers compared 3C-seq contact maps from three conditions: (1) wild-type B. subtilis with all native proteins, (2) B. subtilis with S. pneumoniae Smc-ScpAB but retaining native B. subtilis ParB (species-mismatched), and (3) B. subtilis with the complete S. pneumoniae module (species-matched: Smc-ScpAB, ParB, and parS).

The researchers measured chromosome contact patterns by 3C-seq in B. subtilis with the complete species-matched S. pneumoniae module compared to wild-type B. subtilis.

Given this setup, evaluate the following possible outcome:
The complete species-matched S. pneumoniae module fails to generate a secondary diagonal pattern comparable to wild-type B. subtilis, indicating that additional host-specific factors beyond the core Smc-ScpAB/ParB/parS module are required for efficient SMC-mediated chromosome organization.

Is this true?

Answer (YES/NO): NO